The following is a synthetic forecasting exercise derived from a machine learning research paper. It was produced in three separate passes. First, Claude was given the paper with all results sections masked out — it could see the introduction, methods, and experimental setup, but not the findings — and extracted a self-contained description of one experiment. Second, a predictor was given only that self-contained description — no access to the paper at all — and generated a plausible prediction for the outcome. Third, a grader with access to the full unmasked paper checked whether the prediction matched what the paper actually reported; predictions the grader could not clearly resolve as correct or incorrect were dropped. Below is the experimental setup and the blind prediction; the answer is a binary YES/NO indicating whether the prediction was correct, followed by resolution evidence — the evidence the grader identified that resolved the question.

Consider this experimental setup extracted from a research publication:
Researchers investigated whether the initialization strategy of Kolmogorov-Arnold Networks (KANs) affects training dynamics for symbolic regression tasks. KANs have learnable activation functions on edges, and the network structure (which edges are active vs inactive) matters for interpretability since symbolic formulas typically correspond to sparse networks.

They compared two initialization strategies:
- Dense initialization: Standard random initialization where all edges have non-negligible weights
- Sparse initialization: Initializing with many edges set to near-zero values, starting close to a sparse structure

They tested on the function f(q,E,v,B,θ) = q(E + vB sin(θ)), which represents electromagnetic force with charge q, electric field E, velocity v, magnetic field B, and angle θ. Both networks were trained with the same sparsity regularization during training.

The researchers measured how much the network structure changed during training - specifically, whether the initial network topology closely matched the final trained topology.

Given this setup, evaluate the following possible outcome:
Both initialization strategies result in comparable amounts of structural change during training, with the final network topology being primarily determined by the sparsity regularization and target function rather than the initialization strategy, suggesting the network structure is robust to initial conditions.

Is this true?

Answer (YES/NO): NO